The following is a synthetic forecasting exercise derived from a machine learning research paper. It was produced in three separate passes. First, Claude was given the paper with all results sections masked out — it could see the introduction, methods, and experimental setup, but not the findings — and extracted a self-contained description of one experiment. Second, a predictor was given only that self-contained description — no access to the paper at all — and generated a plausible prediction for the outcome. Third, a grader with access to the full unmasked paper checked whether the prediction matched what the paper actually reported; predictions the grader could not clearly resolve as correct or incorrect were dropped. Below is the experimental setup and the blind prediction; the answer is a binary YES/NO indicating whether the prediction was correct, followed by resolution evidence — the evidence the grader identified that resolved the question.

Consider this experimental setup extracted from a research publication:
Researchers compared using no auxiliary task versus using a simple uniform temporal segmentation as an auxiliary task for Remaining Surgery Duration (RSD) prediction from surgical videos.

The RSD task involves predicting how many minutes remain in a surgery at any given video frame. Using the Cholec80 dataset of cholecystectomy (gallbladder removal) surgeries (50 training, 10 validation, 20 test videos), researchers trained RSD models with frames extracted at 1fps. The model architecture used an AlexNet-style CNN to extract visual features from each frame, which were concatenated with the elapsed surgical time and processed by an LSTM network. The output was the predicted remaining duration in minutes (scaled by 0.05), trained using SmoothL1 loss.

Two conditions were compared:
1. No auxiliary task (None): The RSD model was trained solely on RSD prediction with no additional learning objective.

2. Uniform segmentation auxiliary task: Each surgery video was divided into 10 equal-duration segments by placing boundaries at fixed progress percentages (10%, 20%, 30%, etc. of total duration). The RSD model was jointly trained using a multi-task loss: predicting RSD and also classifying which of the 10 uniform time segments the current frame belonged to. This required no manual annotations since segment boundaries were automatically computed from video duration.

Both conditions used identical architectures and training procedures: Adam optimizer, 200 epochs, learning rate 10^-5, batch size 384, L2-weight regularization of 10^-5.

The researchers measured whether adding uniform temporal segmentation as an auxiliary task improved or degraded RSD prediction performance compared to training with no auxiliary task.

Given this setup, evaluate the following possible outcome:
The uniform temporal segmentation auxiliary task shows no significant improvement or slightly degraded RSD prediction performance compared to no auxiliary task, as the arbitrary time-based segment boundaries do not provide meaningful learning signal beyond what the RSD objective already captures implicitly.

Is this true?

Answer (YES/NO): NO